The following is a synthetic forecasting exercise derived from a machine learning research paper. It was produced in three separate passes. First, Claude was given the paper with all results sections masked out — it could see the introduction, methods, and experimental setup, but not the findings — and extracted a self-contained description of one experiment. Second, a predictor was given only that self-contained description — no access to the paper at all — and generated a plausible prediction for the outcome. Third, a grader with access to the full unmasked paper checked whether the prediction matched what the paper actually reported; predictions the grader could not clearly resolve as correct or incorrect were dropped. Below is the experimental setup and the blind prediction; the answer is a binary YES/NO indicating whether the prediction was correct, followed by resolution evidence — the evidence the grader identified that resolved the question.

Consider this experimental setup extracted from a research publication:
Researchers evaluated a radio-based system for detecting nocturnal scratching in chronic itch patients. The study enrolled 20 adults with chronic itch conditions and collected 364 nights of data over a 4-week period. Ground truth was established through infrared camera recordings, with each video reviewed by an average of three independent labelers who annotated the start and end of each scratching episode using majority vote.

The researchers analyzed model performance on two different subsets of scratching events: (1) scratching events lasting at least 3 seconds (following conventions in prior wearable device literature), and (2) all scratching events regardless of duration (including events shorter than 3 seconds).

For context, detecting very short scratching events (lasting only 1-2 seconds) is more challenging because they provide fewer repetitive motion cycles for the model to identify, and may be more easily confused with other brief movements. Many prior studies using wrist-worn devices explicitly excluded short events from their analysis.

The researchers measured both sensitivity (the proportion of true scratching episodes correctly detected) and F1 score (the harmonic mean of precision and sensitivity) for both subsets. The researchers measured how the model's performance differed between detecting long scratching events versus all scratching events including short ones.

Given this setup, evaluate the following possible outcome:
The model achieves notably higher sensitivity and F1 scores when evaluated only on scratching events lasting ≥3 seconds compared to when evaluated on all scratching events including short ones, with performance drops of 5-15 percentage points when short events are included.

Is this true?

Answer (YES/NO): NO